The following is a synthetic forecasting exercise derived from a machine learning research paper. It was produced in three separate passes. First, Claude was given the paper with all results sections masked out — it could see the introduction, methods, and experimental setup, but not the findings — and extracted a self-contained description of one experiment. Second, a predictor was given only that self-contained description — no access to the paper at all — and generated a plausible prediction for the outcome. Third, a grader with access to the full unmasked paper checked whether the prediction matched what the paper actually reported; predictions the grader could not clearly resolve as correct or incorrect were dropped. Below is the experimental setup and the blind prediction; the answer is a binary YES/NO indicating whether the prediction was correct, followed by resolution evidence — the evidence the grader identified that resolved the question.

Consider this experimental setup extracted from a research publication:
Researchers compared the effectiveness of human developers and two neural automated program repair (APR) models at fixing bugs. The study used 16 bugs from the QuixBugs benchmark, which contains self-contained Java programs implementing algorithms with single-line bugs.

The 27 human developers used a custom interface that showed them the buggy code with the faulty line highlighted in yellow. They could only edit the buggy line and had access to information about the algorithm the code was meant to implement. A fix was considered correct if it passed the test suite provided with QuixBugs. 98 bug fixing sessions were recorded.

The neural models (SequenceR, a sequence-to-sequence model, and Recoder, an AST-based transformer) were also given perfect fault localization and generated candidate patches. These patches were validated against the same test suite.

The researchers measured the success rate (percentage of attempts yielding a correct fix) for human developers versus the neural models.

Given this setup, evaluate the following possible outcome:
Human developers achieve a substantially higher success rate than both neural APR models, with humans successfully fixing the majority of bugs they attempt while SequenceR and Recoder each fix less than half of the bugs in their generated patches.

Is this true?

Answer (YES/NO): YES